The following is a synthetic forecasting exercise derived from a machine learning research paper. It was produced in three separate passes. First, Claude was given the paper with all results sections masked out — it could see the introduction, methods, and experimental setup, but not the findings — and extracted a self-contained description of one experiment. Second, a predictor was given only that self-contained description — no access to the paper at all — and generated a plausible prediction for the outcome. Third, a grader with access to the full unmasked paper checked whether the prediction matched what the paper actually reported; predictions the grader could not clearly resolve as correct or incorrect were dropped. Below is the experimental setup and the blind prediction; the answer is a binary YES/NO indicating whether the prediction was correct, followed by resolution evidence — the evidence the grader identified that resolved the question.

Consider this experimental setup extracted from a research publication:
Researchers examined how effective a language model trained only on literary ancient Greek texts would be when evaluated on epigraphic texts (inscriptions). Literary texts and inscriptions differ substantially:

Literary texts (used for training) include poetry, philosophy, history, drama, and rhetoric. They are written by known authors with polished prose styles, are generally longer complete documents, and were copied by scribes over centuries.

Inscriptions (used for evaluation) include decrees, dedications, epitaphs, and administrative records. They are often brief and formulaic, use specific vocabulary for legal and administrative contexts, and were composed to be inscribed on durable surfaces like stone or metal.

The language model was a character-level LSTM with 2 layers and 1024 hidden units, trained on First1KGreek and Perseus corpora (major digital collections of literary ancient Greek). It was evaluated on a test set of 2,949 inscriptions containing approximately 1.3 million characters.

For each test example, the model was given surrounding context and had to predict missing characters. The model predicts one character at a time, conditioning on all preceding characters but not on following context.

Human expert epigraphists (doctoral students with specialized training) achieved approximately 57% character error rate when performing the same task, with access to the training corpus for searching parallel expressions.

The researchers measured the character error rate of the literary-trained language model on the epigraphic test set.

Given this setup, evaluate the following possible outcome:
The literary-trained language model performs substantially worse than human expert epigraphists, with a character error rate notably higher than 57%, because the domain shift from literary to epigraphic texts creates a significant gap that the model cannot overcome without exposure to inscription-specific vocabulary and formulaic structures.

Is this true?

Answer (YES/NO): YES